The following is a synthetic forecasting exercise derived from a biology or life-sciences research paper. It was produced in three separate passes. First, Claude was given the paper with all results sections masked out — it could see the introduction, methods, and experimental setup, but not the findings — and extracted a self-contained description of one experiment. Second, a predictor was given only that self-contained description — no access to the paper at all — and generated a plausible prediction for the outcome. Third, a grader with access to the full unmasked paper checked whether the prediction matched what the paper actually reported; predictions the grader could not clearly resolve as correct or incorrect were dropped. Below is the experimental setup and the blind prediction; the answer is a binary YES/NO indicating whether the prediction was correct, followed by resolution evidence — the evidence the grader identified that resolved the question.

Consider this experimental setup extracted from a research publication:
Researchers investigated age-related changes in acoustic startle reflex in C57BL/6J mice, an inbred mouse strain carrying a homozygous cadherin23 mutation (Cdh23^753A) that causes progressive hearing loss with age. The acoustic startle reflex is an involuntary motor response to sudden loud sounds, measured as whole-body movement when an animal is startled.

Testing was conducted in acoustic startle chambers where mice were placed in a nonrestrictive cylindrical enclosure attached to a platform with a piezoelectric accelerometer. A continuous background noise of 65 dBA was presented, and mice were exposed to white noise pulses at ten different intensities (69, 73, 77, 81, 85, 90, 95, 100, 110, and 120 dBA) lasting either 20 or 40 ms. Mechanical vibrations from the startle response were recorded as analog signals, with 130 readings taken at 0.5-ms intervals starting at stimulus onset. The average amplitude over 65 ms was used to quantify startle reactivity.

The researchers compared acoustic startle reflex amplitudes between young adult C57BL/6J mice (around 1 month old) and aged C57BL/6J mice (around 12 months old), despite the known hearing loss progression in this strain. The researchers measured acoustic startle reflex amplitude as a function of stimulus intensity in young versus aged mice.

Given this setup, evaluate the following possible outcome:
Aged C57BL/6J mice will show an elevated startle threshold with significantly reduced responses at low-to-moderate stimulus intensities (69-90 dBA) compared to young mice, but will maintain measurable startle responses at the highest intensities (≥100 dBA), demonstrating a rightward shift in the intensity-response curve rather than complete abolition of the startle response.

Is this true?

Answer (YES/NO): NO